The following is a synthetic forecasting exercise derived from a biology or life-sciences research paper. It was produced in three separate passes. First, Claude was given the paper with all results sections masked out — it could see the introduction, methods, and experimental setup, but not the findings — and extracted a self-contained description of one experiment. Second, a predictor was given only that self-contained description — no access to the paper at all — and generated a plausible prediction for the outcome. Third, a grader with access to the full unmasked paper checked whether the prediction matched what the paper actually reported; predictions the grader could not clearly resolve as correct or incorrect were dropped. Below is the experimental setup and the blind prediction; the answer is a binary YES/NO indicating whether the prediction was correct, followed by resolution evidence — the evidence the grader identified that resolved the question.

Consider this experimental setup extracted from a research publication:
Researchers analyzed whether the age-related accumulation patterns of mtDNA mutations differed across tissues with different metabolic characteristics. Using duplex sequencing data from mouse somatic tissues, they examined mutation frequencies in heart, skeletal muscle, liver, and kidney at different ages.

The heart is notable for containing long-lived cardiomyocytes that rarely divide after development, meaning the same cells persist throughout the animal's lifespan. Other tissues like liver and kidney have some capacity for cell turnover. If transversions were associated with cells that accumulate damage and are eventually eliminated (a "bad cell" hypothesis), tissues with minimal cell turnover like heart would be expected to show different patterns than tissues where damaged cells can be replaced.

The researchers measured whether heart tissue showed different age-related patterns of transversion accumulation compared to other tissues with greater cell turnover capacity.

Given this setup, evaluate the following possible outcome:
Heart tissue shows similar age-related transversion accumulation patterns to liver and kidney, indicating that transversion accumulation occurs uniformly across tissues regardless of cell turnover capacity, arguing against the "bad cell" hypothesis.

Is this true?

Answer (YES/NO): YES